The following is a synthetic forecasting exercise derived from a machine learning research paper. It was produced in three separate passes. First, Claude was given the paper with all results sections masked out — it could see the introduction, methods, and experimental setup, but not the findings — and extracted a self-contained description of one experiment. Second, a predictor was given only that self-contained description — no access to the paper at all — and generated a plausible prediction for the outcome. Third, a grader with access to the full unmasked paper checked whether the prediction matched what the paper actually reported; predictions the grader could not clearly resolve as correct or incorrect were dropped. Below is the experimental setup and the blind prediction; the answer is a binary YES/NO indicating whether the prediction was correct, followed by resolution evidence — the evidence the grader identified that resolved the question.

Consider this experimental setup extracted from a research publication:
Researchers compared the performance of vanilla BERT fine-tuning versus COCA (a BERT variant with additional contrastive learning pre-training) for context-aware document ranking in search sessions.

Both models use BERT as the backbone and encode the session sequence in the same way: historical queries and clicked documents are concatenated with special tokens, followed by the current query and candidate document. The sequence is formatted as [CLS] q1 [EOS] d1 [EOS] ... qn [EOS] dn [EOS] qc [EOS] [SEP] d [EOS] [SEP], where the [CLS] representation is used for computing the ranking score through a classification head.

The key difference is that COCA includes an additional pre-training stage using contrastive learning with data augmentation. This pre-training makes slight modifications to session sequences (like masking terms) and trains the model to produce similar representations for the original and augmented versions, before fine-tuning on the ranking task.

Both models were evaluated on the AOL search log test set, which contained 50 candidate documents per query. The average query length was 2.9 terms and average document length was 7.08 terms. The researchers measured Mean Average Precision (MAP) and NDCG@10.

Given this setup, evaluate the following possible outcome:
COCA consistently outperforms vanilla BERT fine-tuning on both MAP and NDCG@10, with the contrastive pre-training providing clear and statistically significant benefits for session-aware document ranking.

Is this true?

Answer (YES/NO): NO